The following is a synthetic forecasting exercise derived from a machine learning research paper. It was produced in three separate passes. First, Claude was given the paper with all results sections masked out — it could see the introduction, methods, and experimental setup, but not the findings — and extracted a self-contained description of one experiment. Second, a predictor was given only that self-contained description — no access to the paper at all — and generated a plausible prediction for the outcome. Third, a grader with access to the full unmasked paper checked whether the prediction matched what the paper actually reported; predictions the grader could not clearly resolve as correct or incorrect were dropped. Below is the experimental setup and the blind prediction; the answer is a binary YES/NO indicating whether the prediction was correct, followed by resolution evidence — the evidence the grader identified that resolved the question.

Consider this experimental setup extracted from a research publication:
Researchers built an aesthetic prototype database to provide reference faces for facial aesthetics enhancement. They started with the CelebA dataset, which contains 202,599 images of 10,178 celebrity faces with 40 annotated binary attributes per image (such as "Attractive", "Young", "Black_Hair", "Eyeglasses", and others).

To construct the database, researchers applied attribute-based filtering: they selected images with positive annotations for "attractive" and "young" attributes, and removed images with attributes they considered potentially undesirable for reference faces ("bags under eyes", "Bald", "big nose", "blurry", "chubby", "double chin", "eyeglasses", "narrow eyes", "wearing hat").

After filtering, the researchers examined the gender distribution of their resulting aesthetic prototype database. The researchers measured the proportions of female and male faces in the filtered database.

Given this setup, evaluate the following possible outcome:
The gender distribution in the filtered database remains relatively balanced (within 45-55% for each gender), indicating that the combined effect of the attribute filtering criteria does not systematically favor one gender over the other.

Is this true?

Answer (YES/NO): NO